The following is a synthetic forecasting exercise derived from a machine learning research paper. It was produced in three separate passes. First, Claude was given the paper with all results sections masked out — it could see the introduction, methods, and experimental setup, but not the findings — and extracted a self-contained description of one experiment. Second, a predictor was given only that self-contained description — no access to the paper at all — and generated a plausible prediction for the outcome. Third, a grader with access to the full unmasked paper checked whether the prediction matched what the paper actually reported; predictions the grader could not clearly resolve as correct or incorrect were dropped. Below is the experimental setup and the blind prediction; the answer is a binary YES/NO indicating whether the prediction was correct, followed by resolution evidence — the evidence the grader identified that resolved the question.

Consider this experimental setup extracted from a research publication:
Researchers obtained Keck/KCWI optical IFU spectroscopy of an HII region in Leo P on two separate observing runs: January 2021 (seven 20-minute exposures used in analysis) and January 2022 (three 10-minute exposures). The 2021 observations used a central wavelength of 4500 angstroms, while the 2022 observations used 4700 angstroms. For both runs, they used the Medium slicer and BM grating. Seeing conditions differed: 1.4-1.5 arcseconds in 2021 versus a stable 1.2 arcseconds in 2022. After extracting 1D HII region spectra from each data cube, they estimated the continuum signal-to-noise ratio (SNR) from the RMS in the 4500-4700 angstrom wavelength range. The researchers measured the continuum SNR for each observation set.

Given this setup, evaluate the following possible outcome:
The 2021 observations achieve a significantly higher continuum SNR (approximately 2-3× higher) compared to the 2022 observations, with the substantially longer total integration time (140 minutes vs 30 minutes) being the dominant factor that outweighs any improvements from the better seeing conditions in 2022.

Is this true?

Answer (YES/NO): NO